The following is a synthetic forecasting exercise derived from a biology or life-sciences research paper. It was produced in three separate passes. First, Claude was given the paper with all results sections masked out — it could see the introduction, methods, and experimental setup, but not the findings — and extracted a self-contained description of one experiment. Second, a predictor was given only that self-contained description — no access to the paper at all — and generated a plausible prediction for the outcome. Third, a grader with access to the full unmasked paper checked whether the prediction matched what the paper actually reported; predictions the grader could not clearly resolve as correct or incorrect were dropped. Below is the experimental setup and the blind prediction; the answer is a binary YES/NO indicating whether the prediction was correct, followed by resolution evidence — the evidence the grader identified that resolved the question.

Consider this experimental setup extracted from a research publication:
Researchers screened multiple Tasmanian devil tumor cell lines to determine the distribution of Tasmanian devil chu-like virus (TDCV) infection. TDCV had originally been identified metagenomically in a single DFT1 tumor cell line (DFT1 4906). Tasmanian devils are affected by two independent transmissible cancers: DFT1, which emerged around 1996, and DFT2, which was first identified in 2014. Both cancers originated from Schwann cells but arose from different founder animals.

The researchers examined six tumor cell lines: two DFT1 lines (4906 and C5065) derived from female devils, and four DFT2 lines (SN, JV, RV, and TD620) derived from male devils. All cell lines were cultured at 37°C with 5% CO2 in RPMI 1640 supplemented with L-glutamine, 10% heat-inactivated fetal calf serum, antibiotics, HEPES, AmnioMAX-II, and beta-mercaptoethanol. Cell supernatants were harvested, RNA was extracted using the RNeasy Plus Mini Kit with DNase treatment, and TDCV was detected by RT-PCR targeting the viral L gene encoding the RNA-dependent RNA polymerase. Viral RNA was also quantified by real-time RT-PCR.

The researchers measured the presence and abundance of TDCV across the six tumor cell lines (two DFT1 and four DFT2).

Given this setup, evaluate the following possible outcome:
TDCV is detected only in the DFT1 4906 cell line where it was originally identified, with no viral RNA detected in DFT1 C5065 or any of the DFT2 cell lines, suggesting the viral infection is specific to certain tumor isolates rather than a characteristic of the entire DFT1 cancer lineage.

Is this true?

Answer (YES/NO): YES